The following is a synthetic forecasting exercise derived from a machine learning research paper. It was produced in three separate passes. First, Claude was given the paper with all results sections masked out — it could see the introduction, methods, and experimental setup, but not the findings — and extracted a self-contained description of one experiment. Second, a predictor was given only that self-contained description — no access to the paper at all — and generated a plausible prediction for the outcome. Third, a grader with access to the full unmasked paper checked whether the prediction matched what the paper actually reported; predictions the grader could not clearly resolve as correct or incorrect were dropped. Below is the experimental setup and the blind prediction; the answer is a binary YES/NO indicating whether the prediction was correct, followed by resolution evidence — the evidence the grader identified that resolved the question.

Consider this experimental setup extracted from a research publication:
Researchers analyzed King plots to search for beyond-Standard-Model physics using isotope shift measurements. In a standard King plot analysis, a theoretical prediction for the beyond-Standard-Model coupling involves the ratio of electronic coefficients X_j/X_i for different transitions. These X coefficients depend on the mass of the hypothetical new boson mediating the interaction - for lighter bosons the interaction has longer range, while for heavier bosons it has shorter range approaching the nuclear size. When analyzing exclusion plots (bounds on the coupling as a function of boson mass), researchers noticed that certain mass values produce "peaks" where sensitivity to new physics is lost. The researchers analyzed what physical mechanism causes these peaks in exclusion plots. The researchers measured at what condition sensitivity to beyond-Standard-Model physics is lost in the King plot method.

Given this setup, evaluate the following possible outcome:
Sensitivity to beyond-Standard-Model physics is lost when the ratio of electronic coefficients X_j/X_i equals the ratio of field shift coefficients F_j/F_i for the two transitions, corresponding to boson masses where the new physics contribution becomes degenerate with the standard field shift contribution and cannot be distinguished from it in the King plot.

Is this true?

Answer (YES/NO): YES